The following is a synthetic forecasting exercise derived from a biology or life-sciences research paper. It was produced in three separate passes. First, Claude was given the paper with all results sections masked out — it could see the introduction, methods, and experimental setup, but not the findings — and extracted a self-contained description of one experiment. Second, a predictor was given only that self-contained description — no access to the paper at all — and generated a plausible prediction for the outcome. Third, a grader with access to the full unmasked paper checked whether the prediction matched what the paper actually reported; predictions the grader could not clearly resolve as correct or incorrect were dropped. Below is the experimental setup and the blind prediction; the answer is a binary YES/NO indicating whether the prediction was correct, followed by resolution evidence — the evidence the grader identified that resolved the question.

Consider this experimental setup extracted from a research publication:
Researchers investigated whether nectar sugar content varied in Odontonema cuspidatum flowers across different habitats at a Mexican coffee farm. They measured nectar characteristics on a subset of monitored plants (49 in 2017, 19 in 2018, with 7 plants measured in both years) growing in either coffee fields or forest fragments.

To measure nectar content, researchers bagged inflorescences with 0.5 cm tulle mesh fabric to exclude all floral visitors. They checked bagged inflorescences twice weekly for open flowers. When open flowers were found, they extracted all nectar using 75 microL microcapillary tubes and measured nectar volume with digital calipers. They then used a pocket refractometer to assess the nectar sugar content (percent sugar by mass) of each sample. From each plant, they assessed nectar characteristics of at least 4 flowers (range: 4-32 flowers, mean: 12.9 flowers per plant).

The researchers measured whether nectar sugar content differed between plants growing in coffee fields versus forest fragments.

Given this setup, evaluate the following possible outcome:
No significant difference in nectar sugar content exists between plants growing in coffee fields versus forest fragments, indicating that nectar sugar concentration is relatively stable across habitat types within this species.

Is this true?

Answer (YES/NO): YES